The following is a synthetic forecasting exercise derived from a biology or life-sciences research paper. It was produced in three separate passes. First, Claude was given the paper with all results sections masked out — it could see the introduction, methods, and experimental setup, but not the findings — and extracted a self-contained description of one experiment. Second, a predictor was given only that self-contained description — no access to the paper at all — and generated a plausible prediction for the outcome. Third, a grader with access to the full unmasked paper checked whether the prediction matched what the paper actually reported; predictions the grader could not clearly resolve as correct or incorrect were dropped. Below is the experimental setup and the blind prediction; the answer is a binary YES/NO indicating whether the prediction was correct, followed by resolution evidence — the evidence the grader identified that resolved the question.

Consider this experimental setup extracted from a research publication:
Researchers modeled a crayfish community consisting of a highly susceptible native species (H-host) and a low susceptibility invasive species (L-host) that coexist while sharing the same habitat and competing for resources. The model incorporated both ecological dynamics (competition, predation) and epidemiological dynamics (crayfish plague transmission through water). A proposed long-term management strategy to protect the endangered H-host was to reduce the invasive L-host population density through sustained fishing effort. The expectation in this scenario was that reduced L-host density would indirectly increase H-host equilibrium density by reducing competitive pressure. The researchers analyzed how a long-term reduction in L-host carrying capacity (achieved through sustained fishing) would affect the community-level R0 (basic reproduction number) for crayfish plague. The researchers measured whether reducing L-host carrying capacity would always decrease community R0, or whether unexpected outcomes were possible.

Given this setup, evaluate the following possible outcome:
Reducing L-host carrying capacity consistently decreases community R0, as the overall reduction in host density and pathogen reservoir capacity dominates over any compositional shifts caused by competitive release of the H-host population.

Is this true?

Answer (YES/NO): NO